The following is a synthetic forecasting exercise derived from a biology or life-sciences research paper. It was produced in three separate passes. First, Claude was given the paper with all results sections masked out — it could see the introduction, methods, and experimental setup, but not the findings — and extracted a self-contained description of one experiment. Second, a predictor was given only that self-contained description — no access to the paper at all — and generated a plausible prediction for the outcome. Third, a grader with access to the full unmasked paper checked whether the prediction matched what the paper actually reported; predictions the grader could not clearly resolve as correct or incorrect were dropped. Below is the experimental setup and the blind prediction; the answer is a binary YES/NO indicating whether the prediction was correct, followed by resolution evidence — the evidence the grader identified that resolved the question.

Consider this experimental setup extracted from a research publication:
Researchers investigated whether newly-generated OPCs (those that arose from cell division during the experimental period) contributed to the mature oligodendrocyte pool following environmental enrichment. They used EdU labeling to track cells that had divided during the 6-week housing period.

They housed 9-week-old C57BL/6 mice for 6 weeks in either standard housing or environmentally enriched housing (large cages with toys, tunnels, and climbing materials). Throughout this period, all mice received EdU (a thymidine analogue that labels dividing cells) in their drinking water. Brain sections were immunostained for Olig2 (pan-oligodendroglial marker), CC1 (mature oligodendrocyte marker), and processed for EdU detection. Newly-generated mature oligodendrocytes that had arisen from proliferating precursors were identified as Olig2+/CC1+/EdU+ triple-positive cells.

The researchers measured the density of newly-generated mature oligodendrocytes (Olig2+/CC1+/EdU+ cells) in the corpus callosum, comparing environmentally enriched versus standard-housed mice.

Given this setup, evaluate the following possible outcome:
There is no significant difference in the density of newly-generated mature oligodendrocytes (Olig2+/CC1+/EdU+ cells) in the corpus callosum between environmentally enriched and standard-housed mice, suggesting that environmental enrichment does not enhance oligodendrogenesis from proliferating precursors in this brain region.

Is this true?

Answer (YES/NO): YES